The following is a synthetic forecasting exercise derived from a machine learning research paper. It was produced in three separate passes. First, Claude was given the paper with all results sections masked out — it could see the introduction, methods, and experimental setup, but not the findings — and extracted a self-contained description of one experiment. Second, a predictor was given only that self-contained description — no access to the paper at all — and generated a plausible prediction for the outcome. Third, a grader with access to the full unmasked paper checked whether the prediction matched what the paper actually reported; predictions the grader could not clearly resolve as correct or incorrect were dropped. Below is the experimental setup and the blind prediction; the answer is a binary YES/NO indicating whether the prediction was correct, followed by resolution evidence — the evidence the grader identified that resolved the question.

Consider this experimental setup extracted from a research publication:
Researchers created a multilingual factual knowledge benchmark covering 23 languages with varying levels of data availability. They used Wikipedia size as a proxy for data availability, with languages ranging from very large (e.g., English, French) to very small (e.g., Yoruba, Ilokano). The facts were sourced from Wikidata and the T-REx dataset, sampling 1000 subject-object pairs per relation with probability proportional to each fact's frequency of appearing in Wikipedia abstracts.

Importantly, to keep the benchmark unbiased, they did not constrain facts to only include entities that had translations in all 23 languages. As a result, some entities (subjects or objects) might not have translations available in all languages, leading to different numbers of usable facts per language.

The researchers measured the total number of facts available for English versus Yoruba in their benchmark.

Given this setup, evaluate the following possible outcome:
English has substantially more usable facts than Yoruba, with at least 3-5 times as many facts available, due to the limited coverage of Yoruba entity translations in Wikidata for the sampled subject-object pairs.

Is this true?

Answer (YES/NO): YES